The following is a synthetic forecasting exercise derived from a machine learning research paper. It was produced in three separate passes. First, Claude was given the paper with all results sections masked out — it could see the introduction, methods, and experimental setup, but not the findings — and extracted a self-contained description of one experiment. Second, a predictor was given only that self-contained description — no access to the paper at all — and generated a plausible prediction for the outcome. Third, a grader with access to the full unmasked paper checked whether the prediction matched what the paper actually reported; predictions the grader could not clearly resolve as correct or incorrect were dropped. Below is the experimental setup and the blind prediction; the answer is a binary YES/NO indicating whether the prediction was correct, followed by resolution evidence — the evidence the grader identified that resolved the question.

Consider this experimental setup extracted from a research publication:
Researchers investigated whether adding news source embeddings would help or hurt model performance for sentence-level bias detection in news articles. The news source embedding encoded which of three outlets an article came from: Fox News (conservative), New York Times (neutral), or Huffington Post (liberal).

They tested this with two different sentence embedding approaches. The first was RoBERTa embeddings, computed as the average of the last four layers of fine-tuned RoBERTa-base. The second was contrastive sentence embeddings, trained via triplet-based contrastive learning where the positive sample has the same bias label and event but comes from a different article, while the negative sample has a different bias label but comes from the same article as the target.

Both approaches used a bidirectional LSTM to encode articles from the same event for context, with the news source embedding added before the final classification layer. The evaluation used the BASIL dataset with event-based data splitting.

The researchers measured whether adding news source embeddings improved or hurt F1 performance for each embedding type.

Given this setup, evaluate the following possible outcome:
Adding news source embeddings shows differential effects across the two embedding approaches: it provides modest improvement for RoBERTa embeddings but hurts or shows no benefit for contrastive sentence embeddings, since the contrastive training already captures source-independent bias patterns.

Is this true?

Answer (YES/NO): NO